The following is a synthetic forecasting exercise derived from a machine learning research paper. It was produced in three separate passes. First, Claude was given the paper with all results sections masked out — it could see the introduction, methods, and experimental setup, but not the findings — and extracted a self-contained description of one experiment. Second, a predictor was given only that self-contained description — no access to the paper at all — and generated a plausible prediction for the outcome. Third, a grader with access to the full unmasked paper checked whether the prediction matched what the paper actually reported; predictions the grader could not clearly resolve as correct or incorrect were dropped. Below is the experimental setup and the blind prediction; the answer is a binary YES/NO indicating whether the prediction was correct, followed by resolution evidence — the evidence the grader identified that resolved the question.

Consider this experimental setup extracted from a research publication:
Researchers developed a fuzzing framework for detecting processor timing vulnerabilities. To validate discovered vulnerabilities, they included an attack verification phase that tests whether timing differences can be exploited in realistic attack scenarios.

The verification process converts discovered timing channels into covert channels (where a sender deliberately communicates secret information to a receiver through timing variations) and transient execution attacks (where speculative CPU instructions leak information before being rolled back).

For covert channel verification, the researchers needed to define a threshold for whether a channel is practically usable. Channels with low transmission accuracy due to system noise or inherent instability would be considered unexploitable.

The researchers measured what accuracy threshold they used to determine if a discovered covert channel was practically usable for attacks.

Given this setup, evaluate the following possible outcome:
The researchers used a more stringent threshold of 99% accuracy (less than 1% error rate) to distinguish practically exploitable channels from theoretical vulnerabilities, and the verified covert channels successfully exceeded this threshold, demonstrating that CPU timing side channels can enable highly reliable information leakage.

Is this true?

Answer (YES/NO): NO